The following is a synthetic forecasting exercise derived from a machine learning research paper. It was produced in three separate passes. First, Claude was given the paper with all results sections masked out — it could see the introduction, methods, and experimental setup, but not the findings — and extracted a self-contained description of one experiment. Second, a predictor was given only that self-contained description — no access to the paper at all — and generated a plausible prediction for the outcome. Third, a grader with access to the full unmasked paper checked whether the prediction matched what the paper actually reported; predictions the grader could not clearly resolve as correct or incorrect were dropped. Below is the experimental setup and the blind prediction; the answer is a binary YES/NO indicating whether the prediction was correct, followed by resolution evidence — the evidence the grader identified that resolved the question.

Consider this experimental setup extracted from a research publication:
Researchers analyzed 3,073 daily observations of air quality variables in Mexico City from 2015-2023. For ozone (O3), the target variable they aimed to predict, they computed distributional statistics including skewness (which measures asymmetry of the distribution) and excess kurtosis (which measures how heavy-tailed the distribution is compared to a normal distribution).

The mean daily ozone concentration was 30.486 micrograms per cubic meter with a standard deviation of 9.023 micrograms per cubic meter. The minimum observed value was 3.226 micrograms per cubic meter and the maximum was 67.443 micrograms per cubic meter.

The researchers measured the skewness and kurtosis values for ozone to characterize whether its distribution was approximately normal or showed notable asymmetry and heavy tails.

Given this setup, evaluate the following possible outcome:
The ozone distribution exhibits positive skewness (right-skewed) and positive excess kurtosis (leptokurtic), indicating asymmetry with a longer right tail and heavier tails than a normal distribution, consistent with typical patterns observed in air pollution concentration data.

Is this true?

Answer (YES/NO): NO